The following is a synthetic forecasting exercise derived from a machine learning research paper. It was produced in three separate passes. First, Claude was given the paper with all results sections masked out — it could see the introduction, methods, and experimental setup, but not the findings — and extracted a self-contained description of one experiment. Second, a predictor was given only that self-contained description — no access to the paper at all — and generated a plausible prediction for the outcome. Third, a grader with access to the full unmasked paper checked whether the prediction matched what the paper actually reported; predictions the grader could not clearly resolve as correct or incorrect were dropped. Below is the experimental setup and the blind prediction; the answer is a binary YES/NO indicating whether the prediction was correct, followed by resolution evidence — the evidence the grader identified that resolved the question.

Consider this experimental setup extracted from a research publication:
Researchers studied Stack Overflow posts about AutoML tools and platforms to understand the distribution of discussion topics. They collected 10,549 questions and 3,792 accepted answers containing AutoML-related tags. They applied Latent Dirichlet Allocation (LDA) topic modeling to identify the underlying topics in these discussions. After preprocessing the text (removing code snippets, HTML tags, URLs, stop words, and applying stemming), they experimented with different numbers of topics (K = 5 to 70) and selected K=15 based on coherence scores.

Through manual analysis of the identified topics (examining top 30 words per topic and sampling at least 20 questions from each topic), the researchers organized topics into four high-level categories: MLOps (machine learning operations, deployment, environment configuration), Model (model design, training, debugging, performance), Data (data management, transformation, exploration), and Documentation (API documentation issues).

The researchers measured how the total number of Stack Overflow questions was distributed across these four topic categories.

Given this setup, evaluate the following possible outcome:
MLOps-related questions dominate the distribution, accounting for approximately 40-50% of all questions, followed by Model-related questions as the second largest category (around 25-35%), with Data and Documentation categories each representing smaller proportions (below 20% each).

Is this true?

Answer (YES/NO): NO